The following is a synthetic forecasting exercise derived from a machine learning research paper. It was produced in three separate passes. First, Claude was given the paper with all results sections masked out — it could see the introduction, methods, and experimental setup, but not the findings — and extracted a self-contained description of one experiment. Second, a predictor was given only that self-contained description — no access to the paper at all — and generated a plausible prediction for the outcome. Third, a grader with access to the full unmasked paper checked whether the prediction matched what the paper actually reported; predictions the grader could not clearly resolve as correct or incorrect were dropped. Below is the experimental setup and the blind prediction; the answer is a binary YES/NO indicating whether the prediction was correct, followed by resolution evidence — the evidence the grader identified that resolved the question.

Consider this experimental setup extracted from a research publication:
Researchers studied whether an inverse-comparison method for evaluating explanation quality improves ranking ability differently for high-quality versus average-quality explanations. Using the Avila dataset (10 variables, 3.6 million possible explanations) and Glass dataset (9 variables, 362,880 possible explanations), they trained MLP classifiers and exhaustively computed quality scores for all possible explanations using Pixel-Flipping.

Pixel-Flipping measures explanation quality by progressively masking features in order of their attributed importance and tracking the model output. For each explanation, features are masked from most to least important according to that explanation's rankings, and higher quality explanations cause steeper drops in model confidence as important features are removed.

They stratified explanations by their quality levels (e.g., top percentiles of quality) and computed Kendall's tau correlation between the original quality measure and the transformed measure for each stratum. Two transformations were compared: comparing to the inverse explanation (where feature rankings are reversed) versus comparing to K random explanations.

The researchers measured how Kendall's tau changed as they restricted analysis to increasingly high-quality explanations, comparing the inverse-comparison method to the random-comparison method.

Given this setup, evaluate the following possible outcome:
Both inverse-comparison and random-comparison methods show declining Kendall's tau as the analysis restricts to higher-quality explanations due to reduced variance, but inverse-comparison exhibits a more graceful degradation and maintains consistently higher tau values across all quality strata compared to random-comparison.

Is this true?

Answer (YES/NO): NO